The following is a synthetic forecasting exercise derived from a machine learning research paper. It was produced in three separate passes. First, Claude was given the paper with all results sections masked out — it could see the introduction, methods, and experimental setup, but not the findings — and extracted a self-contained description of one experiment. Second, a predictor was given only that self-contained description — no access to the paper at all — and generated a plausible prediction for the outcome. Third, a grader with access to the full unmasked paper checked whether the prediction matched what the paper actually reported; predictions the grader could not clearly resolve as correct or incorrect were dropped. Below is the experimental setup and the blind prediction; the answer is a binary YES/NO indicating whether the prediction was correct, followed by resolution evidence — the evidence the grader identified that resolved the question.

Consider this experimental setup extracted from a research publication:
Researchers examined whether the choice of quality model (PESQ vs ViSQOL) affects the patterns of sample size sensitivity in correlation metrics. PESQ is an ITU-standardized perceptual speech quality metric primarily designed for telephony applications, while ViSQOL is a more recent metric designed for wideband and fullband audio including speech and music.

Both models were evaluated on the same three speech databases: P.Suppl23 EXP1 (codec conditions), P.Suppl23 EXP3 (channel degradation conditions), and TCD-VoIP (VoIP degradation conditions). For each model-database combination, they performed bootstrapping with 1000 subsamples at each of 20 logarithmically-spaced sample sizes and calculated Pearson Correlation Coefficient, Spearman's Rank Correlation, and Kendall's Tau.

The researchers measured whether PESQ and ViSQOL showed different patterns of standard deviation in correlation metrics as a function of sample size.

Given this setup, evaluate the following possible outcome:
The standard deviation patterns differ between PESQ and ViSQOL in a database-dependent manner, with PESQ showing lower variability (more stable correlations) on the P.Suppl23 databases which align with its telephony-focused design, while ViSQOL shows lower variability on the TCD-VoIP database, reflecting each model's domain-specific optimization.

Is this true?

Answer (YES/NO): NO